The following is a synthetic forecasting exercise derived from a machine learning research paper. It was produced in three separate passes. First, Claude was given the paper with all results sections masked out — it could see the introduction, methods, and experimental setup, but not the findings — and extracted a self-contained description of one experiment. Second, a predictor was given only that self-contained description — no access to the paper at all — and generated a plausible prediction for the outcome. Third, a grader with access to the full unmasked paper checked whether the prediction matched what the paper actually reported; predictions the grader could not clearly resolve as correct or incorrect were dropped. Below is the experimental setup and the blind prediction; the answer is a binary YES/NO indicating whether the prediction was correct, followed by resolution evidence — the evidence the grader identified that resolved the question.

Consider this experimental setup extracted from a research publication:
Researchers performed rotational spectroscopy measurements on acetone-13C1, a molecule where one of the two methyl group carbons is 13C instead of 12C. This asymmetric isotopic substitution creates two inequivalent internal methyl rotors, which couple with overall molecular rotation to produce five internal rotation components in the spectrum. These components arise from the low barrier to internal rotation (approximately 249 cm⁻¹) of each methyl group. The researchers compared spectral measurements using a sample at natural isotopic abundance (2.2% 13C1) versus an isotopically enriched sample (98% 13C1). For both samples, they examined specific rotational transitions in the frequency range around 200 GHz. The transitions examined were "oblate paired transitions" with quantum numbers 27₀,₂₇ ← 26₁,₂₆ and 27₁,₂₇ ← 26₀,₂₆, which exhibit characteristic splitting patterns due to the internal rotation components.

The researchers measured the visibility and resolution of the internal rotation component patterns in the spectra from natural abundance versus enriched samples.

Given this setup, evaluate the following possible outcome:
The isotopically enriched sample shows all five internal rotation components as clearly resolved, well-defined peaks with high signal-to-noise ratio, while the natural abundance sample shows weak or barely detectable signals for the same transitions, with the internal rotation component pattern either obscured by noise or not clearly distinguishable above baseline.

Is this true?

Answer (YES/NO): NO